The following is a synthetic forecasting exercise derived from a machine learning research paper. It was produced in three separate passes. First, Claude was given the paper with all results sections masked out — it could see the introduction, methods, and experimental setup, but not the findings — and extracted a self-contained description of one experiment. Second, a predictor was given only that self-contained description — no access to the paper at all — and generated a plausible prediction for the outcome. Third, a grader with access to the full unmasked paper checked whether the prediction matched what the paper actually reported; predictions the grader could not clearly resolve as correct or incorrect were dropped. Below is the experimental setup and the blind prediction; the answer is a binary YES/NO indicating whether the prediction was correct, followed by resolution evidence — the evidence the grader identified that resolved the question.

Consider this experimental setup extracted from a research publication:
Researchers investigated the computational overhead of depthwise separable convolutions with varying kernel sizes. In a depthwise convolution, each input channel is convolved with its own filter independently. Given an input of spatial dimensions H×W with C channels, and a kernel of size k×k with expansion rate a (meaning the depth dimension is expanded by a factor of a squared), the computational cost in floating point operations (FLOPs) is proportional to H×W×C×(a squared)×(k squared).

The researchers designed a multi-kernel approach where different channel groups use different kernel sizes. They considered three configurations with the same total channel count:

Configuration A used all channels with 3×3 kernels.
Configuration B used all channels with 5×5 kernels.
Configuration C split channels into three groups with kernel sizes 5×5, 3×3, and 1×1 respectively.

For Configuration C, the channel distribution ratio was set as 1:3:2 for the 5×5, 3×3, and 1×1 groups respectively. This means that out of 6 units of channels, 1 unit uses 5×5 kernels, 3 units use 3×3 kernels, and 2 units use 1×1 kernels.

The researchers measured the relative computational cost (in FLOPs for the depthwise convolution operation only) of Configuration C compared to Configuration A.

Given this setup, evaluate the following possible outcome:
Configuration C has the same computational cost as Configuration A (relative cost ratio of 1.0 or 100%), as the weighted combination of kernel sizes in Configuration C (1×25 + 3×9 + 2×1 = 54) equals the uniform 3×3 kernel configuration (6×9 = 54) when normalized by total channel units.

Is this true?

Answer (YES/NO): YES